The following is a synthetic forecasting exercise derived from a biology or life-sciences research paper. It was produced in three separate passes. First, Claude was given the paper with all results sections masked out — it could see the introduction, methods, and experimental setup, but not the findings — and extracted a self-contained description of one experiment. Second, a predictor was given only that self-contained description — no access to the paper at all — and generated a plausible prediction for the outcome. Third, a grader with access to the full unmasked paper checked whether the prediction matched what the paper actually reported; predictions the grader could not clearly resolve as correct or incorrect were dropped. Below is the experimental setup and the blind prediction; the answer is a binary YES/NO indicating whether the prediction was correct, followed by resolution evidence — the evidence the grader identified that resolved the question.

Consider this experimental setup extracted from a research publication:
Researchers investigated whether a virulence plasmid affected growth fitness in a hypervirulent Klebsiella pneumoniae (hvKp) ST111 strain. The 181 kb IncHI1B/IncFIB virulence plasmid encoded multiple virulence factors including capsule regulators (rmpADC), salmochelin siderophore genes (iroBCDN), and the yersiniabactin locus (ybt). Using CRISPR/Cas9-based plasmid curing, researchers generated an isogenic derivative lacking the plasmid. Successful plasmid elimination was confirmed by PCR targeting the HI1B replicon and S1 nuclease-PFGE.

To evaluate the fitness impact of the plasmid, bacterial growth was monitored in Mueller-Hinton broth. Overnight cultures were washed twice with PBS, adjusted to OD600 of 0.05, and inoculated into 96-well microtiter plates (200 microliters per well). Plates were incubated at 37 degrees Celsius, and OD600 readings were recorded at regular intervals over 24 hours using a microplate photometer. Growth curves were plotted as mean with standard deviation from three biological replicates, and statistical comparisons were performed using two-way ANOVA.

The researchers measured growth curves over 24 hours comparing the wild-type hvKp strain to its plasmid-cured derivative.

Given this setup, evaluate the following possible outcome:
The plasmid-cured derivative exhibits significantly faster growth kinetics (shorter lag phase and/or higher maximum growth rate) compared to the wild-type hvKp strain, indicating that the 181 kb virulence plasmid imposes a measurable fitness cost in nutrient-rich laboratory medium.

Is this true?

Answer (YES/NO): YES